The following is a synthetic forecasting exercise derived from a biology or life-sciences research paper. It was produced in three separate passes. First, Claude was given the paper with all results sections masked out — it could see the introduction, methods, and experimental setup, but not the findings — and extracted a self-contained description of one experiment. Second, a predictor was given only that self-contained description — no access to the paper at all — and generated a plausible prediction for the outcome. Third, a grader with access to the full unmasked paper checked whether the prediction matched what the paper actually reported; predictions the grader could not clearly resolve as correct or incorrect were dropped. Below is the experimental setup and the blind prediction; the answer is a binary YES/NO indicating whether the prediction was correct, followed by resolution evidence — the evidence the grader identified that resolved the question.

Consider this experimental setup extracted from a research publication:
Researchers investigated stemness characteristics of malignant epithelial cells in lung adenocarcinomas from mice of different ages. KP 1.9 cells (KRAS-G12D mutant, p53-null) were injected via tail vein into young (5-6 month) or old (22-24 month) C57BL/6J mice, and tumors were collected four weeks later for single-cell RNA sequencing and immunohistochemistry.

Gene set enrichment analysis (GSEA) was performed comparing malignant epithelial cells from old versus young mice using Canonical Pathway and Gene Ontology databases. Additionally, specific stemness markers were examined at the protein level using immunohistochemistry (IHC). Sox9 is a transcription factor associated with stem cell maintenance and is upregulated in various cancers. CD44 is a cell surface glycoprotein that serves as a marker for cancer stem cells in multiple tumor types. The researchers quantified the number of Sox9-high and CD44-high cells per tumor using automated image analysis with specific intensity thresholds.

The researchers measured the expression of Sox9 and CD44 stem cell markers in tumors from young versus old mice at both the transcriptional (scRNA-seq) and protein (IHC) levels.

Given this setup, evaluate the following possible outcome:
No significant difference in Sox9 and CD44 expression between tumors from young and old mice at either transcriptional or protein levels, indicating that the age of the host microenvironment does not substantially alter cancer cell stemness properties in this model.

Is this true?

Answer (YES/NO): NO